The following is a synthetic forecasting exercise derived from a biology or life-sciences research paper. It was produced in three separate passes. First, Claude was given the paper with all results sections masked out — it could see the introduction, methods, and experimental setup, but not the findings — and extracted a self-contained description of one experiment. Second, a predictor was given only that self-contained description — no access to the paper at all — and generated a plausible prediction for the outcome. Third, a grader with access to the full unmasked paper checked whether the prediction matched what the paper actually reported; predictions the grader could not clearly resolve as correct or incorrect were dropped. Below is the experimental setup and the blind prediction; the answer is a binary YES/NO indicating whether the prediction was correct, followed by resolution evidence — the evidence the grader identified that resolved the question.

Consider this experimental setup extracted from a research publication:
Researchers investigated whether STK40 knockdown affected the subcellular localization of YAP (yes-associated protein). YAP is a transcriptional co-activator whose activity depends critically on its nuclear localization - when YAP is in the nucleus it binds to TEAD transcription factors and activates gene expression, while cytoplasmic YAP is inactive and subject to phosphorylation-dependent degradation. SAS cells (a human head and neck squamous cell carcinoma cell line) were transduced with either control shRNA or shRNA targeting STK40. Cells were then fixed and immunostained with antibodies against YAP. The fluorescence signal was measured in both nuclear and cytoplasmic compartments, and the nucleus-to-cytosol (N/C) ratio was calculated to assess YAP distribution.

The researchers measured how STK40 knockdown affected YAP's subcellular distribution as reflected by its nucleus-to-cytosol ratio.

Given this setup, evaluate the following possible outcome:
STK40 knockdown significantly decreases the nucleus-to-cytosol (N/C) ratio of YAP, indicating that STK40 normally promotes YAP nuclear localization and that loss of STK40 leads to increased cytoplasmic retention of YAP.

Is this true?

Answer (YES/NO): YES